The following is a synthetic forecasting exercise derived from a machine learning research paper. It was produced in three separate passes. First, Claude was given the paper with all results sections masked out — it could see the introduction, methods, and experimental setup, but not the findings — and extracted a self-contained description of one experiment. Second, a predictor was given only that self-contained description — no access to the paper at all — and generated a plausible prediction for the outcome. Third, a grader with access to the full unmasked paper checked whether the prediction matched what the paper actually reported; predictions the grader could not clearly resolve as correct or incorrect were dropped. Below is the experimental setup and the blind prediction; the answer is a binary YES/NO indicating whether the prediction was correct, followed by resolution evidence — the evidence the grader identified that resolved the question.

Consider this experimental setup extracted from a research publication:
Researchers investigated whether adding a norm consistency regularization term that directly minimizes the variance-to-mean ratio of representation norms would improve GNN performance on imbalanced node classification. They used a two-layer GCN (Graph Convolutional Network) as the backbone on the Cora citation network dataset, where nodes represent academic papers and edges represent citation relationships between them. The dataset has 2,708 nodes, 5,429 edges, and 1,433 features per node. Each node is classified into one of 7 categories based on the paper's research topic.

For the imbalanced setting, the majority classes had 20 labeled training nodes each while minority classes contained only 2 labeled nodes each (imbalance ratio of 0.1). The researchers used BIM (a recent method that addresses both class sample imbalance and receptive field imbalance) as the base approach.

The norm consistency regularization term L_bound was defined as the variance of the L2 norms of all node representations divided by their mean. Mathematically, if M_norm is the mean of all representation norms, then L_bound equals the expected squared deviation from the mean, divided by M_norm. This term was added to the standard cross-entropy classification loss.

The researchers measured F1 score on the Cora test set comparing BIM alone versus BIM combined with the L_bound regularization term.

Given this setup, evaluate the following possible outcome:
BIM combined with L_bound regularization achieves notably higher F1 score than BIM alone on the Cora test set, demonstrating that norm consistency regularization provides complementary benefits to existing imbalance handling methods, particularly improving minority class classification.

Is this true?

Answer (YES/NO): NO